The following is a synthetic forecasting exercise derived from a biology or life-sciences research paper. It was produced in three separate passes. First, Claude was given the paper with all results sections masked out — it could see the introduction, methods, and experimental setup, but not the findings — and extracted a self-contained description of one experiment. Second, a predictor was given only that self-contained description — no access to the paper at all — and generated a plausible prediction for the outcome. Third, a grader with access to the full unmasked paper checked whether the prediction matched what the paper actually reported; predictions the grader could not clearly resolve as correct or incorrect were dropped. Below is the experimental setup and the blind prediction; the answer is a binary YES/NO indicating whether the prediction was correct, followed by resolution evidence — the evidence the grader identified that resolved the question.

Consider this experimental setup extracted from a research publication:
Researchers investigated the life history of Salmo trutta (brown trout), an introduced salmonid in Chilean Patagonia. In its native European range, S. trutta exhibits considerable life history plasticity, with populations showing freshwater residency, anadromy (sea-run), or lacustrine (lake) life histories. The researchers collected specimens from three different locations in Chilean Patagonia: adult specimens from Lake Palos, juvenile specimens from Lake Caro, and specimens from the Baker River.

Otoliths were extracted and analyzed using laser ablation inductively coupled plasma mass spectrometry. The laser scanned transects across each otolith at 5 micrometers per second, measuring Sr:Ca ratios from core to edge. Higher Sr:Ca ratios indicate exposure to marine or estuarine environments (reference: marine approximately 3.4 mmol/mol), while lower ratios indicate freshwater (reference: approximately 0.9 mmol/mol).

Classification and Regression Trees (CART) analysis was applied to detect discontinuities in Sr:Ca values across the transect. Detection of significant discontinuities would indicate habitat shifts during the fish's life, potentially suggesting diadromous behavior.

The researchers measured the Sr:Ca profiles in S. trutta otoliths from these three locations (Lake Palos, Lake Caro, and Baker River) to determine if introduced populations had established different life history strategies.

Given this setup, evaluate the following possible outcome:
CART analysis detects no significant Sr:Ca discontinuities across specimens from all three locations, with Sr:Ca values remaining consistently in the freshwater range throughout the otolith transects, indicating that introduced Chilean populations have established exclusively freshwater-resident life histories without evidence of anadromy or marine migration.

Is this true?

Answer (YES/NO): NO